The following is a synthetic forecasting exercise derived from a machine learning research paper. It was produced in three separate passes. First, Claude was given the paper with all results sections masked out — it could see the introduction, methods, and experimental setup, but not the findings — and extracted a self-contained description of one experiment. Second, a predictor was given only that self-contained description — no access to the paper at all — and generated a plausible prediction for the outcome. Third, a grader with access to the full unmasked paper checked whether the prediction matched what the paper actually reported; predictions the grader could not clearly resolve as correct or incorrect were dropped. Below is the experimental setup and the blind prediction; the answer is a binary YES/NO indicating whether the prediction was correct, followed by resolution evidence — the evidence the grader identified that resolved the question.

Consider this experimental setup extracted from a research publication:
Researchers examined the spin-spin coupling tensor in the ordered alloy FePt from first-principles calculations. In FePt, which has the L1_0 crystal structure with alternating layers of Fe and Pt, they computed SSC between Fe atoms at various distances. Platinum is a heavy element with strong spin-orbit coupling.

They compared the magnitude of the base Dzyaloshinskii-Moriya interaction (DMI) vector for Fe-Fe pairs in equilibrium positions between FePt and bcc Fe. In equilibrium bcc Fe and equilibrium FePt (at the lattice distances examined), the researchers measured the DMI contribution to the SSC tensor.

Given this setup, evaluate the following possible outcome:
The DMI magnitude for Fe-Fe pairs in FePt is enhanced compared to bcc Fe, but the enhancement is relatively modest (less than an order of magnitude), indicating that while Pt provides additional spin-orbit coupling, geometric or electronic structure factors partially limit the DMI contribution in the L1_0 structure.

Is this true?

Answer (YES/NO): NO